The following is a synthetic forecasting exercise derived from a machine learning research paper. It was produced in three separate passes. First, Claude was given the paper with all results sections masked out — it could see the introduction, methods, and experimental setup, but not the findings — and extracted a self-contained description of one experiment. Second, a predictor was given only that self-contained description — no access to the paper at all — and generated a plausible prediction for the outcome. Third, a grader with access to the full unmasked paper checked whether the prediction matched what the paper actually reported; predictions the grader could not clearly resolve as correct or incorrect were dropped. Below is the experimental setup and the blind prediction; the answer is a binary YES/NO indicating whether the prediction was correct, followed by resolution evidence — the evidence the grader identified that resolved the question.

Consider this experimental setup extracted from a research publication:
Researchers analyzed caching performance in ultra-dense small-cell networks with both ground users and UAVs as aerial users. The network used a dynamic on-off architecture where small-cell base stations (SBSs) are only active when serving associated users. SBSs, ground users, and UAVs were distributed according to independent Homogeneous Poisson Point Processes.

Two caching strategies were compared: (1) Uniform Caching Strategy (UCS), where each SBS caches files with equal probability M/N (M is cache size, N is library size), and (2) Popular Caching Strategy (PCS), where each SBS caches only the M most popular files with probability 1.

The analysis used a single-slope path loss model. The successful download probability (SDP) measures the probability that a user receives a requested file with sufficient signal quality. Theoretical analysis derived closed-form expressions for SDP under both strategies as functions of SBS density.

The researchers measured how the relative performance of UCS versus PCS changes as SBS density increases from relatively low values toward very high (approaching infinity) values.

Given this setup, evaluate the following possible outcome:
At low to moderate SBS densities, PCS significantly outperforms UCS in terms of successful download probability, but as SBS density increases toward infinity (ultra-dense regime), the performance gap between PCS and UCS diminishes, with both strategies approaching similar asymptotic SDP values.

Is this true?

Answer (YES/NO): NO